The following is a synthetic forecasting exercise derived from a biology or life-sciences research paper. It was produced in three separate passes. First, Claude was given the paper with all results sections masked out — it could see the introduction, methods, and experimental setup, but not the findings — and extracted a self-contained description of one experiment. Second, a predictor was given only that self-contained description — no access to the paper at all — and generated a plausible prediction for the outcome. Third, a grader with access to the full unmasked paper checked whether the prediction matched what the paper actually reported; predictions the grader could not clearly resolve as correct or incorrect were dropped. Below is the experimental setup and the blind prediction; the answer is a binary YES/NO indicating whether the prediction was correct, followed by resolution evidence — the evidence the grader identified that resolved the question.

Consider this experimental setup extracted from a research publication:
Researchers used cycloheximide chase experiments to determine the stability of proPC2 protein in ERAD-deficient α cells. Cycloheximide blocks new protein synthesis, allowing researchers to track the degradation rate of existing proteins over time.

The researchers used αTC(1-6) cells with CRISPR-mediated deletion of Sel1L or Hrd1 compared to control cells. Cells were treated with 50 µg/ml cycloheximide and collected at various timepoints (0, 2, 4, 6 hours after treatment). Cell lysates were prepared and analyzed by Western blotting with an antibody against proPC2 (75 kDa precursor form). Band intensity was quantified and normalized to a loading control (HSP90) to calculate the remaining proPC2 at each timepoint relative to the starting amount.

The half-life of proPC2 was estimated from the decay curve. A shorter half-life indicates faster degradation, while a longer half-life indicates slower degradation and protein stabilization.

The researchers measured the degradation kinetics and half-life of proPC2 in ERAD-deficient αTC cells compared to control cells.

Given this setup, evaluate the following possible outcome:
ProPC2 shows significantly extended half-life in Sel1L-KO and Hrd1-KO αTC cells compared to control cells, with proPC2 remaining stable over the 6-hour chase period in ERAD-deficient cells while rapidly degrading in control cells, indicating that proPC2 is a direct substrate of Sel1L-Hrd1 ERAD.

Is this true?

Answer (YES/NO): YES